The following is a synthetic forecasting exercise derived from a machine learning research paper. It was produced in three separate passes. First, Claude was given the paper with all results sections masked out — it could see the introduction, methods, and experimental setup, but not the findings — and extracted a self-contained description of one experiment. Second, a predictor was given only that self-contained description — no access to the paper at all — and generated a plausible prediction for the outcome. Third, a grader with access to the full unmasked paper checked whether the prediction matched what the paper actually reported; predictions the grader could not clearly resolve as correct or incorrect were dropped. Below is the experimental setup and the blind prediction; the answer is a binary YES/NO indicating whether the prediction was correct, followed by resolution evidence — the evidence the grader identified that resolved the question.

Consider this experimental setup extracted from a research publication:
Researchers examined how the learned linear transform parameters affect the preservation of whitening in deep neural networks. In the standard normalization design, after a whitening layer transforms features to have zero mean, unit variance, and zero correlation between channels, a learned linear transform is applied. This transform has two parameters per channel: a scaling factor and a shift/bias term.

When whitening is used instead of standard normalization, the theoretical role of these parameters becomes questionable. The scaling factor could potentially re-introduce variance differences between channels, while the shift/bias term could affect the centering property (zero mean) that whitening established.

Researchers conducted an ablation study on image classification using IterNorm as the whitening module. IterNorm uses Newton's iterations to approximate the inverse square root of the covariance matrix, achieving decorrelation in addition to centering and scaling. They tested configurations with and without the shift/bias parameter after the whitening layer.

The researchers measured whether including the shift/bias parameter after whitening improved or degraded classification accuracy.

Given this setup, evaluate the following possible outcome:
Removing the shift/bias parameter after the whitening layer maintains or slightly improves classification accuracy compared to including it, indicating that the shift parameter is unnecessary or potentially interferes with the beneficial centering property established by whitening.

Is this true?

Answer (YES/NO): YES